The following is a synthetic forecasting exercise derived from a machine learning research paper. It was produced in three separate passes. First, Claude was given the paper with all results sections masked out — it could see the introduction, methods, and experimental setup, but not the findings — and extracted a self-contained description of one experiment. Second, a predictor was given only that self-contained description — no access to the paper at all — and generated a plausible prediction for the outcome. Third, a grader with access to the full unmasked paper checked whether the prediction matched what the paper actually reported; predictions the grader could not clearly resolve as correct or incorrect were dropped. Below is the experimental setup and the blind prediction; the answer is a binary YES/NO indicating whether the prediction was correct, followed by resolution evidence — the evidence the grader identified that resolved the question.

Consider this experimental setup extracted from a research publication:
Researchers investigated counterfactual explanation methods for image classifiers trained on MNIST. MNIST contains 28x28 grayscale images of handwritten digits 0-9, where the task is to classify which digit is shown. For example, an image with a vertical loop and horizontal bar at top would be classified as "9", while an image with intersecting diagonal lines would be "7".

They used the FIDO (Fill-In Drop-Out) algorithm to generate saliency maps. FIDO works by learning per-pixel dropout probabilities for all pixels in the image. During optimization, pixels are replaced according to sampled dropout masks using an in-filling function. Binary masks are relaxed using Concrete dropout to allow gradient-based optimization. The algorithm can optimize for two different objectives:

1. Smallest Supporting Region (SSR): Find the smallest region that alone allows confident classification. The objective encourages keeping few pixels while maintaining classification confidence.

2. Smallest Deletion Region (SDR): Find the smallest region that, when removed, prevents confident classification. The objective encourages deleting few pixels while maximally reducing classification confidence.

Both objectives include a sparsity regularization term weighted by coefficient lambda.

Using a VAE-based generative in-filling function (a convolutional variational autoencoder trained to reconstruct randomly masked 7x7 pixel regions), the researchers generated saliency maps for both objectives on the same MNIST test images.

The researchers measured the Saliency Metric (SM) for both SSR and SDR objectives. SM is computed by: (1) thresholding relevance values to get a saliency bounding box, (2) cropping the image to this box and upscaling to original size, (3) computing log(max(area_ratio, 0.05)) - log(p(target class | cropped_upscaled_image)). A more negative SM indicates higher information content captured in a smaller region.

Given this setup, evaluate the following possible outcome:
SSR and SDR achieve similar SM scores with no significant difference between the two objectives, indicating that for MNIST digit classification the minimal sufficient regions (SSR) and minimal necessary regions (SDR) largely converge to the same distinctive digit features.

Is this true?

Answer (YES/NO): NO